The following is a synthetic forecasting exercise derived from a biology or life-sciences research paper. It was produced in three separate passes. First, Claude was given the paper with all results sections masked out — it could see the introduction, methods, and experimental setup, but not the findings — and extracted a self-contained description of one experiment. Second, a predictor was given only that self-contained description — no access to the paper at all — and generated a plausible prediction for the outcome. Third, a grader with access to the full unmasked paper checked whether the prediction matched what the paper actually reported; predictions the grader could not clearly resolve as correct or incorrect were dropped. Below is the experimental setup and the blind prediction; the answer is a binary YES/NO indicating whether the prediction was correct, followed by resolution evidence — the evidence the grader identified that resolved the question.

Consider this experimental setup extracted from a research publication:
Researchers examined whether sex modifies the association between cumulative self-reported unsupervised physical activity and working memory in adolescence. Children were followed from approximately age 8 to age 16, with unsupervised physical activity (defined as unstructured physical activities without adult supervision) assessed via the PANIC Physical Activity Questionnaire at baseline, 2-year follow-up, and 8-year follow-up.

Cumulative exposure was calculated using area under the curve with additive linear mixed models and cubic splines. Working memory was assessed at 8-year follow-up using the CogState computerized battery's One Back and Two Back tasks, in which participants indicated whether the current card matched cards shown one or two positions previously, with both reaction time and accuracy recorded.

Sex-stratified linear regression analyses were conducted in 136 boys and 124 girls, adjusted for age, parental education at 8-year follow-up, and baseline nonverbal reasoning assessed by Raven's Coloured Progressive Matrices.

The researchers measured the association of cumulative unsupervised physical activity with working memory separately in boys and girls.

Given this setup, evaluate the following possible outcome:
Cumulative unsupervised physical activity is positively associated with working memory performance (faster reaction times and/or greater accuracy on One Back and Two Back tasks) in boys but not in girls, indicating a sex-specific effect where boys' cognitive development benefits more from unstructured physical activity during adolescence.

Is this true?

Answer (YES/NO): NO